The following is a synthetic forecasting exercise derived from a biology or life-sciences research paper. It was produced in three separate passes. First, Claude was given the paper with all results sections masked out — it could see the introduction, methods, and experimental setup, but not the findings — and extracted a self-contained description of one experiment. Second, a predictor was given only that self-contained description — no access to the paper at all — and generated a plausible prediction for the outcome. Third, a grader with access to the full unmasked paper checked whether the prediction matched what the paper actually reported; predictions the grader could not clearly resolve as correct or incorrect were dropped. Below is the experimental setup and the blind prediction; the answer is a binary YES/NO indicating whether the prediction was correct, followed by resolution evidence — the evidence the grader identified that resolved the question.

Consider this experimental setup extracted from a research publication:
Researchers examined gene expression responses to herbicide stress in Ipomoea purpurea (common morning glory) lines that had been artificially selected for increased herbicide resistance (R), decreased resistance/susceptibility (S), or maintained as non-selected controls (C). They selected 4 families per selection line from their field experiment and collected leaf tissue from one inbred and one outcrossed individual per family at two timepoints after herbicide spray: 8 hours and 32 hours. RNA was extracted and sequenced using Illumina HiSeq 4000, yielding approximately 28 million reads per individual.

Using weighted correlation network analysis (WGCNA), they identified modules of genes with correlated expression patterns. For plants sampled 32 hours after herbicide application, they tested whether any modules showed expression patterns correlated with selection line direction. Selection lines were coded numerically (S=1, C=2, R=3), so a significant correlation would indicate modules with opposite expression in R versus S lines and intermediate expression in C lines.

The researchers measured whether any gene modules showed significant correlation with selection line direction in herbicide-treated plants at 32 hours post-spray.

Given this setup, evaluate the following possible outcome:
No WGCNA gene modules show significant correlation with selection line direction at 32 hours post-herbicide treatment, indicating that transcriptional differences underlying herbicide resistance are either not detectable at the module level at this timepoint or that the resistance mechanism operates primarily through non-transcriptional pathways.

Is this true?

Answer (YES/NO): NO